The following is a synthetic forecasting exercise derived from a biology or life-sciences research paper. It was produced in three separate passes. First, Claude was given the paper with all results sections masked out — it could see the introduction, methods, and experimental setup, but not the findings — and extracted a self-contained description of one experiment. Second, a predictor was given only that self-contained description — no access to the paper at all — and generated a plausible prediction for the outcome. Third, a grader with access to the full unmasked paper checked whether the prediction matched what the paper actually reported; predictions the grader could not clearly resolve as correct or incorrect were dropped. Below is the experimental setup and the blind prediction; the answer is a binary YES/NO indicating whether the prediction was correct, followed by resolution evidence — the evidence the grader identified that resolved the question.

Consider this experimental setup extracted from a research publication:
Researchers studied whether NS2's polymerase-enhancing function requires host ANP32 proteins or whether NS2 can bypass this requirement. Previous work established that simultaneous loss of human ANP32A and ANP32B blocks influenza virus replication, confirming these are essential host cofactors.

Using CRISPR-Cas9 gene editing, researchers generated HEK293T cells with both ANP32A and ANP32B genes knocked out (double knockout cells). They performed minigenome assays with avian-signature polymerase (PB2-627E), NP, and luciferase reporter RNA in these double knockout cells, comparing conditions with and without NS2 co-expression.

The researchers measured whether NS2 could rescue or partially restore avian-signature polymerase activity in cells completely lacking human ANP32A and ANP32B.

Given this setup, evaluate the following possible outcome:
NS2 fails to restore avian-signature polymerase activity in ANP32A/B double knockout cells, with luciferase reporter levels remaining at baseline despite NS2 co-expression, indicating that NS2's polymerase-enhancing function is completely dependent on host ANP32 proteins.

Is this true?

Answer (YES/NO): YES